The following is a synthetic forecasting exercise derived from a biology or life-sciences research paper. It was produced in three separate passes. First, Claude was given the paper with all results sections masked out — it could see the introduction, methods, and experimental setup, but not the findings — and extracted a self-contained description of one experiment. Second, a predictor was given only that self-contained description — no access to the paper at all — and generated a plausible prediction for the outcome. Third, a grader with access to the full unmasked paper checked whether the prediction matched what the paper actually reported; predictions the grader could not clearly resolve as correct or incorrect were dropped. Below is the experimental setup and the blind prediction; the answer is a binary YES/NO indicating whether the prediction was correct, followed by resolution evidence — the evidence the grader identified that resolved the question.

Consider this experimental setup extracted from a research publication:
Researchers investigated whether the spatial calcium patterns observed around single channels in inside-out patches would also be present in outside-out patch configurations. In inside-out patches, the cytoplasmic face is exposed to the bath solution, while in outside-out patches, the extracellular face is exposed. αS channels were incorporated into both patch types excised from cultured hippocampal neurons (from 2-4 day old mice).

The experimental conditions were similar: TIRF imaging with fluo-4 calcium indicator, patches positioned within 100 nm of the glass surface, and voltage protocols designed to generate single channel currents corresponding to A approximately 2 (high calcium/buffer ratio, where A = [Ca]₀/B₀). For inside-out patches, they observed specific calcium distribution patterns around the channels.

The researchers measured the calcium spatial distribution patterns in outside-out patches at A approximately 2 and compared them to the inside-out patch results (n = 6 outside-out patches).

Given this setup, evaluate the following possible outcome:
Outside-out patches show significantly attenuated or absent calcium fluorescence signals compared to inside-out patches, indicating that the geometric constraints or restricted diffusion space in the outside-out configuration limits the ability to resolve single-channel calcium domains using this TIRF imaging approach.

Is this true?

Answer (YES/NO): NO